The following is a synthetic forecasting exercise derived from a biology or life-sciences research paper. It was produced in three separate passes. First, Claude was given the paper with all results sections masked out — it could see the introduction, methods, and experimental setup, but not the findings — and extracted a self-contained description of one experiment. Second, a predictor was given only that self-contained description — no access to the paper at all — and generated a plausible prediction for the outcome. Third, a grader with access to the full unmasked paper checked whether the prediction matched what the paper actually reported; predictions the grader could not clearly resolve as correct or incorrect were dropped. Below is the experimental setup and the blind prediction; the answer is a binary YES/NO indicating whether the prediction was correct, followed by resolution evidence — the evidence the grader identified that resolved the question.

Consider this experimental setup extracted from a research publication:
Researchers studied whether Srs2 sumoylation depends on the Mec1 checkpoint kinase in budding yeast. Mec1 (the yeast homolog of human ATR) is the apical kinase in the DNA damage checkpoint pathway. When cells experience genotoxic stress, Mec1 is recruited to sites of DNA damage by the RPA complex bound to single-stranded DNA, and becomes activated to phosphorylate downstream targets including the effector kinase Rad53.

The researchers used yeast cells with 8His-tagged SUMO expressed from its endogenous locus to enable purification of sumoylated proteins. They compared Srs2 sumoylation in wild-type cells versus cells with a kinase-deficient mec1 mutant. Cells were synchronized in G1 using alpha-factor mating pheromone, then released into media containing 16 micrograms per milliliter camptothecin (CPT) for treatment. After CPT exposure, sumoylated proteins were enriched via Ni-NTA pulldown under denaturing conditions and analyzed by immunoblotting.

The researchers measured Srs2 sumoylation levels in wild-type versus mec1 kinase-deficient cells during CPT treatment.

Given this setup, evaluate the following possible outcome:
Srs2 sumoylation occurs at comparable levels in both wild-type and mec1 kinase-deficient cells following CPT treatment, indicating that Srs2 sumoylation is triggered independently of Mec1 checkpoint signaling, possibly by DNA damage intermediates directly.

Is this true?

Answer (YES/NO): NO